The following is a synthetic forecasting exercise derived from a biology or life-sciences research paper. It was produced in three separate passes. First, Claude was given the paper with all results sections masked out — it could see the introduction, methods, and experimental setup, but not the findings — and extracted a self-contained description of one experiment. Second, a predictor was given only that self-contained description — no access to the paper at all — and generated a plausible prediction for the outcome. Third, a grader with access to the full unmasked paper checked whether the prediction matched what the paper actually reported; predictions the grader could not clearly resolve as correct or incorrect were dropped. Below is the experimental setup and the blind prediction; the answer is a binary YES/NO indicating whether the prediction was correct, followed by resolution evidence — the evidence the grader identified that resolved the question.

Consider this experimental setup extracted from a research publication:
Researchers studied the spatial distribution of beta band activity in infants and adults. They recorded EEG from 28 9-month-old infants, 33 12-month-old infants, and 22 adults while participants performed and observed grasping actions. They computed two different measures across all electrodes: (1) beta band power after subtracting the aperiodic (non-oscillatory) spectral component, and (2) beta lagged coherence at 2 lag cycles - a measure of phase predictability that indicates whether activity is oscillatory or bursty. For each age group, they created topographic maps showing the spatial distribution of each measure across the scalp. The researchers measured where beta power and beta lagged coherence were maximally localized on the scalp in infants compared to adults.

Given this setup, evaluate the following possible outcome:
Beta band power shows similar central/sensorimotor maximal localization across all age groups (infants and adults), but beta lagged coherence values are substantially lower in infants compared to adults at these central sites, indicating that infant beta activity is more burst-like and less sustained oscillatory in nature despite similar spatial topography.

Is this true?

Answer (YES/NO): NO